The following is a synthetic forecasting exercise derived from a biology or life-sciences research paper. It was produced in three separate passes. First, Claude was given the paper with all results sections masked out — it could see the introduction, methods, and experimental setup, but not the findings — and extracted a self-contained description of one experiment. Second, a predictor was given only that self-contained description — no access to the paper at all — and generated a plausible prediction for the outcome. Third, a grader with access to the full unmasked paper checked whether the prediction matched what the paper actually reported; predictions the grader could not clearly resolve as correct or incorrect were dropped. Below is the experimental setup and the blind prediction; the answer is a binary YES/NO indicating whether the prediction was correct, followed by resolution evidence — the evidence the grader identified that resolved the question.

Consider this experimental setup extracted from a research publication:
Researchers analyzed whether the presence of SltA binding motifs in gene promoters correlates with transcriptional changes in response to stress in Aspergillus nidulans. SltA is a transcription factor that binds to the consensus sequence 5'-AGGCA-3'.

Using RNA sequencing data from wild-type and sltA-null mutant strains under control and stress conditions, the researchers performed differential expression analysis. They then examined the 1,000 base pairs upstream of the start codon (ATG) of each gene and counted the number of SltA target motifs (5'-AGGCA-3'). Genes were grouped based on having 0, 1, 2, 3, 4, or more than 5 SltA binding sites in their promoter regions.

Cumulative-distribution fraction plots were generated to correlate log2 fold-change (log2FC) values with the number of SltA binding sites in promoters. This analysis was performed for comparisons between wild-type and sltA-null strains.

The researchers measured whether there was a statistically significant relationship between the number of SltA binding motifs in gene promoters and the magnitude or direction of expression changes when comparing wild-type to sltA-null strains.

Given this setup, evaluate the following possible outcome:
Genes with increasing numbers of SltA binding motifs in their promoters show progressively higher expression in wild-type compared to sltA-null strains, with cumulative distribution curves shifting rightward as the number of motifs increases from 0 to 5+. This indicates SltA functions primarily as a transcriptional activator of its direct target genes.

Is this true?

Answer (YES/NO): NO